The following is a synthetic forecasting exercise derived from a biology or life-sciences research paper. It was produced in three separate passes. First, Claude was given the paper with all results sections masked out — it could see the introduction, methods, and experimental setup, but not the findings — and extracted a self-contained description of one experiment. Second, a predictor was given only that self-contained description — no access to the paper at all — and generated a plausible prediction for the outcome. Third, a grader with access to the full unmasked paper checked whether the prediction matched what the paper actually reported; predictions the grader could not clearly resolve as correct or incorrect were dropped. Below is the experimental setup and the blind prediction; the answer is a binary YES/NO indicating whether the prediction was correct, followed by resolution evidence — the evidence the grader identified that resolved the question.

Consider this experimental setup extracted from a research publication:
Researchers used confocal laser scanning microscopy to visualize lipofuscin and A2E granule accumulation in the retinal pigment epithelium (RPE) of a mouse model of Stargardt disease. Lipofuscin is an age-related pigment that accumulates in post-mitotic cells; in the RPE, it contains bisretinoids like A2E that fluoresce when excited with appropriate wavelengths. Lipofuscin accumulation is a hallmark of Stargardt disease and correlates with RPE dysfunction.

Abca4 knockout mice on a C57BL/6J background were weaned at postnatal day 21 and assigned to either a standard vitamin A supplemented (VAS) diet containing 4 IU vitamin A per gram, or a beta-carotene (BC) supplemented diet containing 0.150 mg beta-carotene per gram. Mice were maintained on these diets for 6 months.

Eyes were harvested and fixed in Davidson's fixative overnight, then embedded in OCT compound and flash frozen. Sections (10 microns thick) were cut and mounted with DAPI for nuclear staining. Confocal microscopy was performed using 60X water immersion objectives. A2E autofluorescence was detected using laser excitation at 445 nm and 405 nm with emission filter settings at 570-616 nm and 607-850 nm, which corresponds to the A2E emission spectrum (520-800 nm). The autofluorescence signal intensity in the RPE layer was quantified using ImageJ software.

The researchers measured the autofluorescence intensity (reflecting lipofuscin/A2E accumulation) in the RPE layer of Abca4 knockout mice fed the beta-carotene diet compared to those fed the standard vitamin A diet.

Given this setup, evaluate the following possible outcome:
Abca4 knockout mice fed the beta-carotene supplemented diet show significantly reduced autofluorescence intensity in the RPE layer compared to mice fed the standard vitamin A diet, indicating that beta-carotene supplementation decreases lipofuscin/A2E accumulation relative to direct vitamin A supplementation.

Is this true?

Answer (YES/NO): YES